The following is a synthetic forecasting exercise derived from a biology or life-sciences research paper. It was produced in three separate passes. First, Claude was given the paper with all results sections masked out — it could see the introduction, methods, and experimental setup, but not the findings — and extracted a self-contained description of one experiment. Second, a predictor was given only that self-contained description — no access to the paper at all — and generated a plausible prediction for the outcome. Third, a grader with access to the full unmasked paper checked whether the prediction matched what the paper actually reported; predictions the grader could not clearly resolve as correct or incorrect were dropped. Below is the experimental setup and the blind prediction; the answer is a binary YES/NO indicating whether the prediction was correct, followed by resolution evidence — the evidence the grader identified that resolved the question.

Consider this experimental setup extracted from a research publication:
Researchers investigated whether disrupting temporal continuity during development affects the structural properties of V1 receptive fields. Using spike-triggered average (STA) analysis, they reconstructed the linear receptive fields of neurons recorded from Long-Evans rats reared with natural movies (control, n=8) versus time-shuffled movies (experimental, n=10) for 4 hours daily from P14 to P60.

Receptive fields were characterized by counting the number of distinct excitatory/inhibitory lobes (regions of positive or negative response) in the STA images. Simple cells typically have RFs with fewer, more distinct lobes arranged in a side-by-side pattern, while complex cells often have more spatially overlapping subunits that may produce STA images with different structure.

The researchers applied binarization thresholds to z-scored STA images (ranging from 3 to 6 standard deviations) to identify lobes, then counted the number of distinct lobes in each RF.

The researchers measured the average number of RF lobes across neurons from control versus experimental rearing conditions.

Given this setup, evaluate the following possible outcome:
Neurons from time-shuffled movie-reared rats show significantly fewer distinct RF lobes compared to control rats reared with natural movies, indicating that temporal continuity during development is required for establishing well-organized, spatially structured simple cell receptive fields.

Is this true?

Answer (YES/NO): NO